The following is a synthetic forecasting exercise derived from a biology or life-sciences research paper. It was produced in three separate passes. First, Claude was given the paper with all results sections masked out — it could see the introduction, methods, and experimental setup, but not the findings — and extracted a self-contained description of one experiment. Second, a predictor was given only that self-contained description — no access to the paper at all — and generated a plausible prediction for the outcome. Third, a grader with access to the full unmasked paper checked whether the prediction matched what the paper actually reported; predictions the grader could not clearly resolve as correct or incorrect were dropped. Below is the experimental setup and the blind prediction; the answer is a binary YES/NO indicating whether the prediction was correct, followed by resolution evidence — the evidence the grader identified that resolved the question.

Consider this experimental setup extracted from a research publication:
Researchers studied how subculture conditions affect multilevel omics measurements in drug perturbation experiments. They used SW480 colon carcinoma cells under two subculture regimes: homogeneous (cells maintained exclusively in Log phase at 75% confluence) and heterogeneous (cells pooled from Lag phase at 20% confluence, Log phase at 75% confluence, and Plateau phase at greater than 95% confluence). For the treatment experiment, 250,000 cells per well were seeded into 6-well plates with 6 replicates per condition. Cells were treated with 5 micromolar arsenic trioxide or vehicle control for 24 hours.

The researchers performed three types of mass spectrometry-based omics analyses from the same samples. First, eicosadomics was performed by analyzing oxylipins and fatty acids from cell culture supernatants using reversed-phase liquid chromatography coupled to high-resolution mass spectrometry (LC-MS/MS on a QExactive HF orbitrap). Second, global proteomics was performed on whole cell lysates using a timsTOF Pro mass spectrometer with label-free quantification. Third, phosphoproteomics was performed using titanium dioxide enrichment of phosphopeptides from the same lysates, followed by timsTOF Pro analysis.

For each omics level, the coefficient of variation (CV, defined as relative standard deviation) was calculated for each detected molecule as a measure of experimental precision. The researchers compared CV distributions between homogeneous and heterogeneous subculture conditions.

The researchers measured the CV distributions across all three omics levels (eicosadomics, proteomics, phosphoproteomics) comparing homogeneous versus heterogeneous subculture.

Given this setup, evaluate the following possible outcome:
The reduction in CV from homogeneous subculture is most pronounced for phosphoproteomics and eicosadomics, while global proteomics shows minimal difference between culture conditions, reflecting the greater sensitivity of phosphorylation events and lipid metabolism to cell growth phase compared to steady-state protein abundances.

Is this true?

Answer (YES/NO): NO